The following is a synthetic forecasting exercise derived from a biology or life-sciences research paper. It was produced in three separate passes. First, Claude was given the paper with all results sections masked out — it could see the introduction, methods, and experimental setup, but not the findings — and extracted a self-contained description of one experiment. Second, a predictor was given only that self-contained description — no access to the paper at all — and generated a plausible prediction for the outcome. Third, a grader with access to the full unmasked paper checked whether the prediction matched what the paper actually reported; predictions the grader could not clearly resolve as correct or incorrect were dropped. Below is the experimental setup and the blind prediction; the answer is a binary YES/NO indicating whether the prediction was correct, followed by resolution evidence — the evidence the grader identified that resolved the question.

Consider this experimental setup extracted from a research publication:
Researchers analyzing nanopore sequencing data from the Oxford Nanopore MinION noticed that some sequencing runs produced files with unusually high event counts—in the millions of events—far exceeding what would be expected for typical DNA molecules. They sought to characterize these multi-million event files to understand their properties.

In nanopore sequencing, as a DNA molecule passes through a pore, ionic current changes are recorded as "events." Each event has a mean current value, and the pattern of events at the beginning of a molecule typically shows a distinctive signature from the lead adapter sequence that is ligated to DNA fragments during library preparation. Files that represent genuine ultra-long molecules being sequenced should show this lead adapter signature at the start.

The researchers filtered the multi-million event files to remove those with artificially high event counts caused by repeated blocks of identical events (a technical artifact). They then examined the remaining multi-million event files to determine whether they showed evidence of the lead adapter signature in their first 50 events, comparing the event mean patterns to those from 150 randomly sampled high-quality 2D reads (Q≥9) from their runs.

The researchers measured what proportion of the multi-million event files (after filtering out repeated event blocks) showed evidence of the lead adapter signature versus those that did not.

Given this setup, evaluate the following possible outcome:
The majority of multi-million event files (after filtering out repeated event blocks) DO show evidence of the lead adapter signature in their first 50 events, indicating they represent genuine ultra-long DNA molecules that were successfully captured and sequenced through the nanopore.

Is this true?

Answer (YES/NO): YES